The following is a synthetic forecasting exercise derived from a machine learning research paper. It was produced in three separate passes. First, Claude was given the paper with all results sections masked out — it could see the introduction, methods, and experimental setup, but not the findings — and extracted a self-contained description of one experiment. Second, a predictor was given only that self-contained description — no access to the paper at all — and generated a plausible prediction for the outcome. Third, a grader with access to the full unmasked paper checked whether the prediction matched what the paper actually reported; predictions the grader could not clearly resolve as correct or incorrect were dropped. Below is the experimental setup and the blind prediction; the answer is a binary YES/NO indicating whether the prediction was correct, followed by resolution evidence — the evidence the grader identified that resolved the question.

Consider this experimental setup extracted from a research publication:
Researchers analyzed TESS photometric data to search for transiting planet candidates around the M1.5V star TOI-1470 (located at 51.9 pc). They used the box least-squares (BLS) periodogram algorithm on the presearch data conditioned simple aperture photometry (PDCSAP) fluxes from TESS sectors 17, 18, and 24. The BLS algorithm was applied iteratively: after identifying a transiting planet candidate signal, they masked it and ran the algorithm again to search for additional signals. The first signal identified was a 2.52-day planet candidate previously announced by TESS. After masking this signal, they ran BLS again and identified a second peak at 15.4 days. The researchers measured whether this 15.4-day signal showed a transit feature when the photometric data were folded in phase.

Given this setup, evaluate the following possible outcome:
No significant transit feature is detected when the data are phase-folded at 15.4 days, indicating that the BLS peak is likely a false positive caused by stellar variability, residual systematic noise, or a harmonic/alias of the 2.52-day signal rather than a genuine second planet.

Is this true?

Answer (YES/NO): YES